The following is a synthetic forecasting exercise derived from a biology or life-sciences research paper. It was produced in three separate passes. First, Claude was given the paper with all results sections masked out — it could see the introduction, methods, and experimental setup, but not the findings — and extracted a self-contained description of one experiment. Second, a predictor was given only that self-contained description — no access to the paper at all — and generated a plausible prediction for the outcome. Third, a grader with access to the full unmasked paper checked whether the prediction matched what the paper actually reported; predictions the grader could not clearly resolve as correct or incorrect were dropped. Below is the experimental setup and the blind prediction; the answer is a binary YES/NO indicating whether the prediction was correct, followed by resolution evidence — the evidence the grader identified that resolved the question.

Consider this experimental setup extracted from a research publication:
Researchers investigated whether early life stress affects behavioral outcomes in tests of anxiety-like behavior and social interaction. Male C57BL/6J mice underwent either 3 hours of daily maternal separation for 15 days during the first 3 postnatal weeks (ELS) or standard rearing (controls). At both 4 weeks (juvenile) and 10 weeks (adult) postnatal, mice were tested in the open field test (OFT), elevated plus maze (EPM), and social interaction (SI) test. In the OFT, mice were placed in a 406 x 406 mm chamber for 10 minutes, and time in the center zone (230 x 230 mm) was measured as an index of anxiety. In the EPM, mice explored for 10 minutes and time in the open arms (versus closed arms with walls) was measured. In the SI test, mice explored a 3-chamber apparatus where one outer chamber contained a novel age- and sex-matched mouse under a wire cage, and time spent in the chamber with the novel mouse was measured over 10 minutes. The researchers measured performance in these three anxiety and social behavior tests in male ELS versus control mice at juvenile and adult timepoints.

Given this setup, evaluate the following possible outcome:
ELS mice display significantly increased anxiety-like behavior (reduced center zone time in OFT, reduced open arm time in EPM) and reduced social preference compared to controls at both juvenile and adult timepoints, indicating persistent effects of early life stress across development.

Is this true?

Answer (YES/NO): NO